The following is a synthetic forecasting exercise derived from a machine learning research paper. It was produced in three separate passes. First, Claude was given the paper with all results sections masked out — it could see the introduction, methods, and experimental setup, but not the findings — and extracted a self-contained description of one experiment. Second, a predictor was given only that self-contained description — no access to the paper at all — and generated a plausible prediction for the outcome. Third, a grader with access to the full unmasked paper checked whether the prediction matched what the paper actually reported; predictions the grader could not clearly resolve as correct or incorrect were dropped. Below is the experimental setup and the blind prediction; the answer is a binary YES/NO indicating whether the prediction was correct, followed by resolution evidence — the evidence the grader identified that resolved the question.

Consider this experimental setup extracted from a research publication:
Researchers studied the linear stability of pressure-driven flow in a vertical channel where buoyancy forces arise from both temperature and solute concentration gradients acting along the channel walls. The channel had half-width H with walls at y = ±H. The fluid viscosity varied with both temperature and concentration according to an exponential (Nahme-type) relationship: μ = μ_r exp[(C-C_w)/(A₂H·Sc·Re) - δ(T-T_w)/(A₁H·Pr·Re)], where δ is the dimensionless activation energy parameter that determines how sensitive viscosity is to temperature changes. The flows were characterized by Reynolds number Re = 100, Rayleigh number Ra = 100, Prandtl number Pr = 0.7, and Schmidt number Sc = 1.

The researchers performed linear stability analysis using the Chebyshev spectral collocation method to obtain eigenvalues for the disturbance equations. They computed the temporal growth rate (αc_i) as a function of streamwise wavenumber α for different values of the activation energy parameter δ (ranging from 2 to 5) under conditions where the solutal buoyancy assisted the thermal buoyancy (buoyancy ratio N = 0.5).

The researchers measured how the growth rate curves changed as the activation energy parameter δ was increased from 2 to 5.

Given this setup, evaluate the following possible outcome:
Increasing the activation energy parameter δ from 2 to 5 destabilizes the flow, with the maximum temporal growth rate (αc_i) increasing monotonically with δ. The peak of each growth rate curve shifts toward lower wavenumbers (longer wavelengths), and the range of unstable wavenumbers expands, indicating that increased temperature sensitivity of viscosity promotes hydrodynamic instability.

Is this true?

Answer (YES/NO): NO